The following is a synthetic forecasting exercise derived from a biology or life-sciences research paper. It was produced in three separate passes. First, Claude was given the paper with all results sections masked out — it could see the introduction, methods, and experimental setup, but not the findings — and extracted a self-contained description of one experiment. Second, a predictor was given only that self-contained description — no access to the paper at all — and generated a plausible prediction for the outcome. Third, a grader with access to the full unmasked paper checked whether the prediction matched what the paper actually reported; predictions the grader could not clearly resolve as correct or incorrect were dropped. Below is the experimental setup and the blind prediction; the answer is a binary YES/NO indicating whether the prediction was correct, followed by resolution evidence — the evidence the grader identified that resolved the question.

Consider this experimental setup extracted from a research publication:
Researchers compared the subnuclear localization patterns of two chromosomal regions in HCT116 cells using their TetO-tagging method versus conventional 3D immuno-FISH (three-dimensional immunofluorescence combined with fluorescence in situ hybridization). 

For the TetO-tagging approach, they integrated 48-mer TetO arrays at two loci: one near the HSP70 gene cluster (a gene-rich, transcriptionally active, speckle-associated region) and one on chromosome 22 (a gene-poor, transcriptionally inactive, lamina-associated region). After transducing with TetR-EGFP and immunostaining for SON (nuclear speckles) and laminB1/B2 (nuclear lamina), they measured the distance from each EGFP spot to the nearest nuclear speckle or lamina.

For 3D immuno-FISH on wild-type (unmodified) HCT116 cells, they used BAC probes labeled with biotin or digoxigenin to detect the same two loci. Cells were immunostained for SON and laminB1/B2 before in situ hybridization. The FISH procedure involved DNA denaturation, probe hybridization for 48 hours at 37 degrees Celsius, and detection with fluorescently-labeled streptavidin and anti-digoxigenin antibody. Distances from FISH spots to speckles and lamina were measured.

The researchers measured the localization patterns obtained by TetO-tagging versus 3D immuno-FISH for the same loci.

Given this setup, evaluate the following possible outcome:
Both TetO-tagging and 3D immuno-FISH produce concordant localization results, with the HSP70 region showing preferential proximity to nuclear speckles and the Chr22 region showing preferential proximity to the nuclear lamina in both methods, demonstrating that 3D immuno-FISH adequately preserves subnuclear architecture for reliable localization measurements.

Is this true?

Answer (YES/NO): YES